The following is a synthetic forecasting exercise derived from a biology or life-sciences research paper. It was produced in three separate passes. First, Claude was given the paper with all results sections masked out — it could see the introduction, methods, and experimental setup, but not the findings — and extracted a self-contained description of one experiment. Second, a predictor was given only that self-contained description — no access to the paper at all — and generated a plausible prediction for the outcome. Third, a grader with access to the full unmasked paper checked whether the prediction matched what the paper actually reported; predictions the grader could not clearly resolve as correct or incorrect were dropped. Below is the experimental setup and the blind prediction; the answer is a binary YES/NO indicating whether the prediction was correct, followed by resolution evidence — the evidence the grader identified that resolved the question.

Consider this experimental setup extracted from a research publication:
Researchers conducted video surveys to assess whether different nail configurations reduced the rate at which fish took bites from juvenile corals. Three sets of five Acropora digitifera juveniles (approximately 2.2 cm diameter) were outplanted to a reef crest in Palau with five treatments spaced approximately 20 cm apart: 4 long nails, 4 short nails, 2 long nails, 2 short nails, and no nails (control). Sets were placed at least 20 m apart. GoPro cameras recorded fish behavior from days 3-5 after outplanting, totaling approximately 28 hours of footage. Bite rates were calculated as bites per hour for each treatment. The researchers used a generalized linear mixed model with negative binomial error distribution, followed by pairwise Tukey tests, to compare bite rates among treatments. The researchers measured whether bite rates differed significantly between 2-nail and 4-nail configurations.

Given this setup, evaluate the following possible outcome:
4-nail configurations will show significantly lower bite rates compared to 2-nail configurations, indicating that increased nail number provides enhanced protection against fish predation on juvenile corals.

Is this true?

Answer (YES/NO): NO